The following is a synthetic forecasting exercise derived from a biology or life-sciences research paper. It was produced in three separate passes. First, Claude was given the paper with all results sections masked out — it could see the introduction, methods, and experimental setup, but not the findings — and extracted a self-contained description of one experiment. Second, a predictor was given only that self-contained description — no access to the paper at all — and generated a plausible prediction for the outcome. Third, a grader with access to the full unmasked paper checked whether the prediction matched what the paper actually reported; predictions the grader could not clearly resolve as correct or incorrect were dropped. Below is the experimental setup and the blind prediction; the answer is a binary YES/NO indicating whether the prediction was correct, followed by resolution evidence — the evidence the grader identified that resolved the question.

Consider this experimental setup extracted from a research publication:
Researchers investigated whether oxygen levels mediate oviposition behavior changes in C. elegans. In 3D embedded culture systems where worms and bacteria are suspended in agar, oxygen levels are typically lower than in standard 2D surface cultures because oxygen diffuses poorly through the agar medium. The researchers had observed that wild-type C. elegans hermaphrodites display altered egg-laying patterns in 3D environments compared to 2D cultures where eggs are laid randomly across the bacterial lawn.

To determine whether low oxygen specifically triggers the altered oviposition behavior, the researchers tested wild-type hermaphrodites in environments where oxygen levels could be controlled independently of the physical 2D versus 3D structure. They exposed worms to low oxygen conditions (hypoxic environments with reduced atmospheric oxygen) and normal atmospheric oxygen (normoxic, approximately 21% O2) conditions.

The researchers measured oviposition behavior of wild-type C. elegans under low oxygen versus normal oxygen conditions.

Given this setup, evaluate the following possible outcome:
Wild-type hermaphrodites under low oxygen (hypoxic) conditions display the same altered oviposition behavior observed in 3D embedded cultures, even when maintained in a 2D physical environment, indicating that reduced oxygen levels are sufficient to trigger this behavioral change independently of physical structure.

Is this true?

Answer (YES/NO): YES